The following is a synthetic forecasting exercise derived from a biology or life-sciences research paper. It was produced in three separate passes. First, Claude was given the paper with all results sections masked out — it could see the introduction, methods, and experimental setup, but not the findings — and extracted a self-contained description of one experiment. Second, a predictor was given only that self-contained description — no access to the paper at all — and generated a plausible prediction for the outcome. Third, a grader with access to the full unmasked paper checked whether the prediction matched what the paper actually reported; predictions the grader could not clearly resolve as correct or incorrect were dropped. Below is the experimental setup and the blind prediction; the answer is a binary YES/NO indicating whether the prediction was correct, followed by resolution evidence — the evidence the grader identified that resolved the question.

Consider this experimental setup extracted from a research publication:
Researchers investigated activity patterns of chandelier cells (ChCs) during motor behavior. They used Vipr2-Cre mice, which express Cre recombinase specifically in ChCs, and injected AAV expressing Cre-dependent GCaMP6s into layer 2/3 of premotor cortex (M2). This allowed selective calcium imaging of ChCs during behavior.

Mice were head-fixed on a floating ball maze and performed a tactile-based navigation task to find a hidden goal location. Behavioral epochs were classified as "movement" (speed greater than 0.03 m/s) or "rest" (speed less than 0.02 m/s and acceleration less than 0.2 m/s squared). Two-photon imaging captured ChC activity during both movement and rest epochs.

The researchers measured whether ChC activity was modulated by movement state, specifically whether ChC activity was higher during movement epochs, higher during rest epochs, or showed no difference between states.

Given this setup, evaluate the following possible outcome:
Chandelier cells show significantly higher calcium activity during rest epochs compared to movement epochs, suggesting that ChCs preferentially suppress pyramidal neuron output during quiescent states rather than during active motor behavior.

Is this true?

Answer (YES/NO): NO